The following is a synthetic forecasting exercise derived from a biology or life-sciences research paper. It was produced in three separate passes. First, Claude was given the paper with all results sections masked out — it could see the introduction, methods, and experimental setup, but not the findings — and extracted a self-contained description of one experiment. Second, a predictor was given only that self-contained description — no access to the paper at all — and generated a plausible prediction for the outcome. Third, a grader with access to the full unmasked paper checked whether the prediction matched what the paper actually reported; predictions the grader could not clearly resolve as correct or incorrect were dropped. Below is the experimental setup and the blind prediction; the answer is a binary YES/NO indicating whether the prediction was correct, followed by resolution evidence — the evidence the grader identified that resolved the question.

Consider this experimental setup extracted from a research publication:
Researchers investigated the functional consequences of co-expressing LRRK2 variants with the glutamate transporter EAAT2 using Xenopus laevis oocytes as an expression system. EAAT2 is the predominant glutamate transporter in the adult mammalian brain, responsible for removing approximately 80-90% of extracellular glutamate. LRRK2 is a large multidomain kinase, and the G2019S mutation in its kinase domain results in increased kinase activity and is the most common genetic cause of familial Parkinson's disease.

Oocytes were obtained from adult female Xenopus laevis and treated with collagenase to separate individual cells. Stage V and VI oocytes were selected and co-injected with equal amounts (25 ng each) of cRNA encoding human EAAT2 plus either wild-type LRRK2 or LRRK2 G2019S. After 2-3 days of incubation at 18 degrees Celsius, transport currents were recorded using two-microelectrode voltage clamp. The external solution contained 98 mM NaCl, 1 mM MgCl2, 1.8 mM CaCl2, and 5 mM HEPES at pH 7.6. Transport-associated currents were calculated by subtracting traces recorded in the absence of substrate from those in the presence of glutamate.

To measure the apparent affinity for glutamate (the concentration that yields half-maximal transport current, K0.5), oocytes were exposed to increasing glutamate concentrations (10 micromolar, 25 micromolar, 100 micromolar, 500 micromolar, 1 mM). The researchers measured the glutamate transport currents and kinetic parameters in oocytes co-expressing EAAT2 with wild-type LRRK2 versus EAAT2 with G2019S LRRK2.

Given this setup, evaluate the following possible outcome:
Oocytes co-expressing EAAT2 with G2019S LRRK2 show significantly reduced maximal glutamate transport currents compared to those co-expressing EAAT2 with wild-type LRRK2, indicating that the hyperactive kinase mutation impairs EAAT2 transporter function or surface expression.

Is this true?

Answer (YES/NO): YES